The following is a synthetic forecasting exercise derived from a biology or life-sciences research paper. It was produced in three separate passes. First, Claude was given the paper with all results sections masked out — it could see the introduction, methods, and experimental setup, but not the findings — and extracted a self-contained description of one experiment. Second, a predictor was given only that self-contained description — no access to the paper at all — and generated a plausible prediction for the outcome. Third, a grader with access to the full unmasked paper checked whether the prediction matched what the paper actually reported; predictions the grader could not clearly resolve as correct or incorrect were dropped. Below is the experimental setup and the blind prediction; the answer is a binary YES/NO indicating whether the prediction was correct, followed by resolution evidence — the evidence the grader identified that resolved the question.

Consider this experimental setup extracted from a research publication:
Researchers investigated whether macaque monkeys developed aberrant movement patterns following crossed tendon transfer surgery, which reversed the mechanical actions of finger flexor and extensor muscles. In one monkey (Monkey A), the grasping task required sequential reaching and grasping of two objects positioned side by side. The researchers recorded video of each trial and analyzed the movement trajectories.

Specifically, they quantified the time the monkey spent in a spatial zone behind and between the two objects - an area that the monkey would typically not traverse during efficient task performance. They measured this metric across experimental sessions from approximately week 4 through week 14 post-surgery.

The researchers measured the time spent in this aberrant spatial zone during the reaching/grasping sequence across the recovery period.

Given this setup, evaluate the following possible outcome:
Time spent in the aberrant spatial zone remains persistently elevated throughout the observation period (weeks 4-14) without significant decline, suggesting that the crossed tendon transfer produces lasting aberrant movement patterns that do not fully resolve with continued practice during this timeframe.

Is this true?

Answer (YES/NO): NO